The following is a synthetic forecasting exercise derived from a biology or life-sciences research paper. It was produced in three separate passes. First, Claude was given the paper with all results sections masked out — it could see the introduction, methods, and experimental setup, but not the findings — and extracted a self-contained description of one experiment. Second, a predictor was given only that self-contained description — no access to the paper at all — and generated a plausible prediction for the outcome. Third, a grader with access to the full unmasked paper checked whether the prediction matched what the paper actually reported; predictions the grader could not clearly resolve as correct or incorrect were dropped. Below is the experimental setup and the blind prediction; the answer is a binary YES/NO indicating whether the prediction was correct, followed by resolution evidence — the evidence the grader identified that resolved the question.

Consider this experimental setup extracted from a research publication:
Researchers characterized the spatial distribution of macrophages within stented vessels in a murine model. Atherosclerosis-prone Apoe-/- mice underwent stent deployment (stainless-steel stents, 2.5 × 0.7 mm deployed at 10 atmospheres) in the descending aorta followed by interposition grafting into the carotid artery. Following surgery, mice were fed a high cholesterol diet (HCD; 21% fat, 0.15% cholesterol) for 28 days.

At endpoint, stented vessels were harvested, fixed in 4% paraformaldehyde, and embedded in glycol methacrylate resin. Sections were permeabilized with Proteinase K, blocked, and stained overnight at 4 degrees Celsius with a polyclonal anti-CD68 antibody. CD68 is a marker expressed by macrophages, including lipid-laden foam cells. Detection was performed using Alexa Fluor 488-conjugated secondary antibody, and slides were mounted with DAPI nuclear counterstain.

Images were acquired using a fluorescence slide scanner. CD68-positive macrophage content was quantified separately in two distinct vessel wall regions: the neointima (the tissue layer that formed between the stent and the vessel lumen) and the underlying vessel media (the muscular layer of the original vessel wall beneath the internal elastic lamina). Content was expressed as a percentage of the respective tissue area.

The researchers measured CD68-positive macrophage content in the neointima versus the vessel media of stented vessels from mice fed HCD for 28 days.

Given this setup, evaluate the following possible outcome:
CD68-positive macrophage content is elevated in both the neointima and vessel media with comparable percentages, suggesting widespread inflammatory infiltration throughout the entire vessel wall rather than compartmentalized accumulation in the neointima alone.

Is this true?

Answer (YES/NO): NO